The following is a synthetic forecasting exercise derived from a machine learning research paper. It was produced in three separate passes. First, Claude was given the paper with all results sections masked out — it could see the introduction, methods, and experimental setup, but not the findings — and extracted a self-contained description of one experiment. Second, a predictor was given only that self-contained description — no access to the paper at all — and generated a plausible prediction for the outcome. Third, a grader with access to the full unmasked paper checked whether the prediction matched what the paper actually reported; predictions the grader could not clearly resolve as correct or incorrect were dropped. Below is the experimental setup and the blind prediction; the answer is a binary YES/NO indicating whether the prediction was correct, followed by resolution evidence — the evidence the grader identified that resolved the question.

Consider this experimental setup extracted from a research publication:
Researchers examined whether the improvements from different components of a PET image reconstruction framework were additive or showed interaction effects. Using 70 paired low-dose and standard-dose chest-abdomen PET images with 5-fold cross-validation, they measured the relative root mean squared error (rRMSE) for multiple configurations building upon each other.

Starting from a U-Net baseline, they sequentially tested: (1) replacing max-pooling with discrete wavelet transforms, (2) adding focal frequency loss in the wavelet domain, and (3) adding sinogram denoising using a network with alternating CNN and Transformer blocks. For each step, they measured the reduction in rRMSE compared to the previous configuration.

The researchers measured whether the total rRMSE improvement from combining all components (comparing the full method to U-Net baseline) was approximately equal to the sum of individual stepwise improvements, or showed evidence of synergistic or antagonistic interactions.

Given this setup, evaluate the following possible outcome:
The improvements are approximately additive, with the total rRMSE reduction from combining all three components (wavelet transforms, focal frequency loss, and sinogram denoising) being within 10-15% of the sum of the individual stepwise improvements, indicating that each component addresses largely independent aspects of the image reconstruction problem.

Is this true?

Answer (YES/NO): YES